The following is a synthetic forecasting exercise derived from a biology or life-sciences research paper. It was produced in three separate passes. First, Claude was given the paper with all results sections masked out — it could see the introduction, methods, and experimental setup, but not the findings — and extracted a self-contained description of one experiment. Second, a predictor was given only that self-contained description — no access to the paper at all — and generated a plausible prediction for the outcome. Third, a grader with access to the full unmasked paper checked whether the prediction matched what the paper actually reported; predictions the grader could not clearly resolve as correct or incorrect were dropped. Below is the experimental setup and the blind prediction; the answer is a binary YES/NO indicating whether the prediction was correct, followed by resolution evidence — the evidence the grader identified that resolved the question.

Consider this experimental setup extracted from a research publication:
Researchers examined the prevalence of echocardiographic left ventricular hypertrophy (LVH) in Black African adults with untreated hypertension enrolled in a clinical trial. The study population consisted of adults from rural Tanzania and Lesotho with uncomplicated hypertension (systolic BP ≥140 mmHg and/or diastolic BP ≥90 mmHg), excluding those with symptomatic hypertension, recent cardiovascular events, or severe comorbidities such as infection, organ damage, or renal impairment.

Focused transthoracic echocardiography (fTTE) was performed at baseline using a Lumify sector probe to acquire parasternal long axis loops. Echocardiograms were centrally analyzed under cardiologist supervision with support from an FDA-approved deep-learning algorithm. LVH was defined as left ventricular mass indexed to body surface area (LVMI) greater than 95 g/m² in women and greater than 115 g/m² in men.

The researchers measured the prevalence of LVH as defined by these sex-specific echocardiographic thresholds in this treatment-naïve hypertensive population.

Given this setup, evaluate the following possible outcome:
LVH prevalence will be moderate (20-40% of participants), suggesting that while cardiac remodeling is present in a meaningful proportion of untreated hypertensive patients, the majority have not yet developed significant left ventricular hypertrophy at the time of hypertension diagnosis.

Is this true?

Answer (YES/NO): NO